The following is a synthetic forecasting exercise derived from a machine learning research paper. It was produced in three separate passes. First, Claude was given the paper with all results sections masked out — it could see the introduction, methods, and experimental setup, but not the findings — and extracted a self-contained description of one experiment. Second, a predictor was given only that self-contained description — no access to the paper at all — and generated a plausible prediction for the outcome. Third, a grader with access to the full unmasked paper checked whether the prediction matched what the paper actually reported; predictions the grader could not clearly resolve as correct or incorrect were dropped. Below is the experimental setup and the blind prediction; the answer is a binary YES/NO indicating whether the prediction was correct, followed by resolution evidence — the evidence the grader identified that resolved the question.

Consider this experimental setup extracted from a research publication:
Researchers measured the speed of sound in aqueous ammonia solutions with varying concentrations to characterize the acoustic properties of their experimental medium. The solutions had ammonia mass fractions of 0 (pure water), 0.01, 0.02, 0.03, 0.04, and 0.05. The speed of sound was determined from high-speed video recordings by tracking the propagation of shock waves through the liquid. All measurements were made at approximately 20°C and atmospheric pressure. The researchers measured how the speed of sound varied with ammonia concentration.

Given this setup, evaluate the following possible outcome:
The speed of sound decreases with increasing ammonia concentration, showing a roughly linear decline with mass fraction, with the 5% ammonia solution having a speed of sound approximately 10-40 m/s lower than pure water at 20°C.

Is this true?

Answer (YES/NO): NO